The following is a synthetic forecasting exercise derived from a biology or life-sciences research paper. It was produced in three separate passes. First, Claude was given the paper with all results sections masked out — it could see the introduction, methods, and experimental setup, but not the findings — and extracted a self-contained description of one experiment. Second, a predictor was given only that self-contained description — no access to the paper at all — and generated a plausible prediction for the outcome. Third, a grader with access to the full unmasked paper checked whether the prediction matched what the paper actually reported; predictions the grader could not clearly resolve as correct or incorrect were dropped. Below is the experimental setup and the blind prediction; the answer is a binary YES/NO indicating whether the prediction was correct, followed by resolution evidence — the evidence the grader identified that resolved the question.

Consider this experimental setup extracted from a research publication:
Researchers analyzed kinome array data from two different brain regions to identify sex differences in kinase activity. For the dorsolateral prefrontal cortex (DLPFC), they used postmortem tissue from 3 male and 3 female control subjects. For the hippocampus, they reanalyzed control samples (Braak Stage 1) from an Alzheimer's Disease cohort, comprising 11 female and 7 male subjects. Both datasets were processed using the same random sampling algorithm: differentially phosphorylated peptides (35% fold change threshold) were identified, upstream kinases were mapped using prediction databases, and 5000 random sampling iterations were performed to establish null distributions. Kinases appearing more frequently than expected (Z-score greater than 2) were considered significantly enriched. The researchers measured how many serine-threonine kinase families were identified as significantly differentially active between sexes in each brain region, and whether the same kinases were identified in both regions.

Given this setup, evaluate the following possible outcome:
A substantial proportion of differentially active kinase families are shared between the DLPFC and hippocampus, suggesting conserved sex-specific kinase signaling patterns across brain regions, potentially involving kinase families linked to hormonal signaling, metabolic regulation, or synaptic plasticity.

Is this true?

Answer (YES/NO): NO